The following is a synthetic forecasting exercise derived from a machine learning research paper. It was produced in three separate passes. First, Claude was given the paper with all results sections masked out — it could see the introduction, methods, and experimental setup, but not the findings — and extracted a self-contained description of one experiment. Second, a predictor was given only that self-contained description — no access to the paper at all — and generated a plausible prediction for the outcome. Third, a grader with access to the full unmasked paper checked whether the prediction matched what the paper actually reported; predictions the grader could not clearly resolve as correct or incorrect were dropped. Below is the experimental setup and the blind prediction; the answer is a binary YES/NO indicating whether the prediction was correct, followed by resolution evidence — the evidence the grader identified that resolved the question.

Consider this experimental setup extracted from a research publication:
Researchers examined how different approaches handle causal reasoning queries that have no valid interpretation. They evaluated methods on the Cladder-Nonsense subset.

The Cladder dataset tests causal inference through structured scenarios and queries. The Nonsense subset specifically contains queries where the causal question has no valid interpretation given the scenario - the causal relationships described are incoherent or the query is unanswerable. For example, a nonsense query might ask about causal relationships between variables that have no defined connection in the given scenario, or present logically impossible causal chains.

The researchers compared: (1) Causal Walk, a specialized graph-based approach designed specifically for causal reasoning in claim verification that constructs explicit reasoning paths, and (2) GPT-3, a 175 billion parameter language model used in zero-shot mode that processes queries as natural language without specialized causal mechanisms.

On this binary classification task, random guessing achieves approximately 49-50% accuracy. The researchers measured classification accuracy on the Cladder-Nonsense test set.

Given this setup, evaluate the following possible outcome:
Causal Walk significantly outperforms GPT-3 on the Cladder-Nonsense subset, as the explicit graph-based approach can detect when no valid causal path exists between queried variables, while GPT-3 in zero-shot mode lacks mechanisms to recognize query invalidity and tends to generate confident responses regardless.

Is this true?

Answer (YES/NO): NO